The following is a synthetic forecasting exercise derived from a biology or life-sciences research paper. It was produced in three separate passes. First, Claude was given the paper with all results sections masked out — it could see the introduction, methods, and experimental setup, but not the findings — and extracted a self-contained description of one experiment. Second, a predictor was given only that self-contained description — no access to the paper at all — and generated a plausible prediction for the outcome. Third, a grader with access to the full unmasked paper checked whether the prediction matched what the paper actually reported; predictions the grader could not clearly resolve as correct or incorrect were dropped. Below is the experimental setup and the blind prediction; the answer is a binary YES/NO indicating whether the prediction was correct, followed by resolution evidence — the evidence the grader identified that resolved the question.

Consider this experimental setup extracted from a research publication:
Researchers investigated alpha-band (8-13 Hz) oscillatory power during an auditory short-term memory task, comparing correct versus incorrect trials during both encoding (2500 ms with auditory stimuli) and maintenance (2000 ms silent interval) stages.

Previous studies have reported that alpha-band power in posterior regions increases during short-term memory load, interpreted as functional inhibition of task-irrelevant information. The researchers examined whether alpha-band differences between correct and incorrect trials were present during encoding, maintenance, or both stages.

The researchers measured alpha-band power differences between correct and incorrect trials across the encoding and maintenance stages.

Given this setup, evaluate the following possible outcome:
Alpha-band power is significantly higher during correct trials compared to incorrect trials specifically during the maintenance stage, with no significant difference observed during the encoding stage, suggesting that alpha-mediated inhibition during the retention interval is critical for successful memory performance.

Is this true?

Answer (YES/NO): NO